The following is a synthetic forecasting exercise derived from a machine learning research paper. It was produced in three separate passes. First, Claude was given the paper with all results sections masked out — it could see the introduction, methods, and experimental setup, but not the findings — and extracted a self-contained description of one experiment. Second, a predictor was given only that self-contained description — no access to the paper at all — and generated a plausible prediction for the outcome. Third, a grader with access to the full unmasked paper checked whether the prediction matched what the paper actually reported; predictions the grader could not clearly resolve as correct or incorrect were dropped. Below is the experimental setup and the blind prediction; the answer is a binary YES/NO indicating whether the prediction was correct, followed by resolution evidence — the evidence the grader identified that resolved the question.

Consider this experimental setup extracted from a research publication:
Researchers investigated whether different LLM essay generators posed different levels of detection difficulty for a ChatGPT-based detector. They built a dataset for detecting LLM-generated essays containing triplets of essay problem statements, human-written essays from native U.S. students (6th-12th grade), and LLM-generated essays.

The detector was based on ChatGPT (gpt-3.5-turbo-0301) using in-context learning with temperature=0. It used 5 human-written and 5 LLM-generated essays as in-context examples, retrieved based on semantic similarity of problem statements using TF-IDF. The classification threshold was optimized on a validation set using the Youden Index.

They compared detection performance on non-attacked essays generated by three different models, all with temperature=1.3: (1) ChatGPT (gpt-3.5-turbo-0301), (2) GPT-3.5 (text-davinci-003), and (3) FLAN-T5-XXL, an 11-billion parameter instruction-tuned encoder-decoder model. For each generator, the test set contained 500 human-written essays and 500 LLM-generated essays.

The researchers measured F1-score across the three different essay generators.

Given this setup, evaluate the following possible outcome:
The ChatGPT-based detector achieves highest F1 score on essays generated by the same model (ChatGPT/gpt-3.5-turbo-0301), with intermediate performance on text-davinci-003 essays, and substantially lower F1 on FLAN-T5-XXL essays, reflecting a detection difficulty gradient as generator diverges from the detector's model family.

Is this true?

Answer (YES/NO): NO